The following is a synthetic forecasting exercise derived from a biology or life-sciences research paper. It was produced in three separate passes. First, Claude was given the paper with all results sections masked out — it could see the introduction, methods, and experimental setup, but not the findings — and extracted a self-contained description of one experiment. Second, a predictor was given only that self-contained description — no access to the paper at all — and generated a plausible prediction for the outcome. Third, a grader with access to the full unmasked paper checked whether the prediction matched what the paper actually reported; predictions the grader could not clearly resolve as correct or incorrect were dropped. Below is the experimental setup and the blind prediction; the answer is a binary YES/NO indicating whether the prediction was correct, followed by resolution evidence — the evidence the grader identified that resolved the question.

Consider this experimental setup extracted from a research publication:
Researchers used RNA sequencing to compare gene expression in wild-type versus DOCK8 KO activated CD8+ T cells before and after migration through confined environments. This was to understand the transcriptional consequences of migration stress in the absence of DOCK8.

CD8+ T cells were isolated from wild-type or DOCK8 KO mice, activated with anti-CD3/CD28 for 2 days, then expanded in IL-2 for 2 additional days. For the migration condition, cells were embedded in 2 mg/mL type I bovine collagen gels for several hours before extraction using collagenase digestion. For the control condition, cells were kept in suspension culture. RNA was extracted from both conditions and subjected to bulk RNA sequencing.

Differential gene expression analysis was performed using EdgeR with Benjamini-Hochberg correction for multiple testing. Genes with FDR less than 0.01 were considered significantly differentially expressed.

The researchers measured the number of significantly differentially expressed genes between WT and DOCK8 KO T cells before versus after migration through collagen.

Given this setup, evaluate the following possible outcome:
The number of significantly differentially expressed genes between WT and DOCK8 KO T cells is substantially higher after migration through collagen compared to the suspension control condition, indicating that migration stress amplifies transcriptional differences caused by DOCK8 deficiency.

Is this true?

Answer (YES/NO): YES